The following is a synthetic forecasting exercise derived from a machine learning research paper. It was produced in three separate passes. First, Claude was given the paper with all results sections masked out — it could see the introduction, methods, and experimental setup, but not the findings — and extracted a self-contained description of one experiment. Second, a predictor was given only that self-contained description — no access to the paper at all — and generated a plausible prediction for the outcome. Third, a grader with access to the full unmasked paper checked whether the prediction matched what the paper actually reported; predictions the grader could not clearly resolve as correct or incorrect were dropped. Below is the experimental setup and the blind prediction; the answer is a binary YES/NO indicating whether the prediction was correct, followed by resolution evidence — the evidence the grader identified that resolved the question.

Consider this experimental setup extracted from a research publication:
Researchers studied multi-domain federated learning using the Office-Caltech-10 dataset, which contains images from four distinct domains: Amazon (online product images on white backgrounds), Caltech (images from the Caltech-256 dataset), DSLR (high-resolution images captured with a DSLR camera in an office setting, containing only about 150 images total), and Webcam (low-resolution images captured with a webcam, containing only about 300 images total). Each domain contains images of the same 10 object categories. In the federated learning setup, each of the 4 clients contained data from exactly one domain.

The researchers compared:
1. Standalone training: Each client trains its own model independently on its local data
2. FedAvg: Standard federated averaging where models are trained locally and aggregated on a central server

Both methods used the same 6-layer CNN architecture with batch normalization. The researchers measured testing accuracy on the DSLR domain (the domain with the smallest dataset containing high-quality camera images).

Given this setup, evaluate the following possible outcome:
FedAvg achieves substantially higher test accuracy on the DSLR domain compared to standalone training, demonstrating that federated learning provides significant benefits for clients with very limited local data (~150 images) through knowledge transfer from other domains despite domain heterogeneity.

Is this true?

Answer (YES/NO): NO